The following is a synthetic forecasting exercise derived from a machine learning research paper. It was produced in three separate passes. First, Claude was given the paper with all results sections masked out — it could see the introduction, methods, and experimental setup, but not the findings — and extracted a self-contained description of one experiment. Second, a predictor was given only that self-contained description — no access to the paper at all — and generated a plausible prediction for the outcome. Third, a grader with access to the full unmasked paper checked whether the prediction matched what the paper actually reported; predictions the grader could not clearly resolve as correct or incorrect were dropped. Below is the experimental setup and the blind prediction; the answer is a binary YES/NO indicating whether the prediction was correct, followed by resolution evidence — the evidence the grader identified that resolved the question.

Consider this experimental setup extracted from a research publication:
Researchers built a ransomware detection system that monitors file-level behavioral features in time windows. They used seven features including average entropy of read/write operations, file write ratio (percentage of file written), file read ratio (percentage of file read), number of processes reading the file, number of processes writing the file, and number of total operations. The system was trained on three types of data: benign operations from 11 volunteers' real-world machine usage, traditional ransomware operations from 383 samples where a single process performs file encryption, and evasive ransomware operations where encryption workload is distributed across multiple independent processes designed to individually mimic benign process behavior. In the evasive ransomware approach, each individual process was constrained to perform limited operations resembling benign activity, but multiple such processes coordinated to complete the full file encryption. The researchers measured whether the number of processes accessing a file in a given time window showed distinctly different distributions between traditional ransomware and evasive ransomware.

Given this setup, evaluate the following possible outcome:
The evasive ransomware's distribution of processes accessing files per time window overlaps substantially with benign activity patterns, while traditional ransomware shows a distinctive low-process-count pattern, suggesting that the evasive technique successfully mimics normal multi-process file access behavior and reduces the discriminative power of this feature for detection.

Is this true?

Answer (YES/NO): NO